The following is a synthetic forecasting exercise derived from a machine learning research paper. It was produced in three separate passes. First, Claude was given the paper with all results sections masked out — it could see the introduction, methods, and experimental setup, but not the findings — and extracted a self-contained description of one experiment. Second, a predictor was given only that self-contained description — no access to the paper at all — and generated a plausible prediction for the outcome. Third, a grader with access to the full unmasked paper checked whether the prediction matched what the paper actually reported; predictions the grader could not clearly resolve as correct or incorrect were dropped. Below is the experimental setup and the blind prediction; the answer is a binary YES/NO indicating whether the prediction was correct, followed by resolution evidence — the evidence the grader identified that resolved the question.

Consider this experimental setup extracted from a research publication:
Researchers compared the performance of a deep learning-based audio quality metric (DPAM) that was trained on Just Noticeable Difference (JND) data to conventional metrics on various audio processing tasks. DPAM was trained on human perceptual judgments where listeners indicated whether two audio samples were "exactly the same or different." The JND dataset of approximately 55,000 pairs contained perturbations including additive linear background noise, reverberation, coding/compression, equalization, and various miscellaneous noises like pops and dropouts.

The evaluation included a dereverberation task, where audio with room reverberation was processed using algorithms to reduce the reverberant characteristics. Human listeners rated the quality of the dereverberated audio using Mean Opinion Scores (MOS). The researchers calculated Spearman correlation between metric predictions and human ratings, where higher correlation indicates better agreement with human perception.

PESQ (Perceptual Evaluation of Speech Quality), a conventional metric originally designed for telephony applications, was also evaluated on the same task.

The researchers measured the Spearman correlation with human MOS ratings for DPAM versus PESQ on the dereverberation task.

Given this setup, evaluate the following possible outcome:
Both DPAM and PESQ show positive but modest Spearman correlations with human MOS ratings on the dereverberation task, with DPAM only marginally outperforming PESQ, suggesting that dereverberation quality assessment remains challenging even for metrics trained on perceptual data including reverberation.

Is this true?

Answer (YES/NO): NO